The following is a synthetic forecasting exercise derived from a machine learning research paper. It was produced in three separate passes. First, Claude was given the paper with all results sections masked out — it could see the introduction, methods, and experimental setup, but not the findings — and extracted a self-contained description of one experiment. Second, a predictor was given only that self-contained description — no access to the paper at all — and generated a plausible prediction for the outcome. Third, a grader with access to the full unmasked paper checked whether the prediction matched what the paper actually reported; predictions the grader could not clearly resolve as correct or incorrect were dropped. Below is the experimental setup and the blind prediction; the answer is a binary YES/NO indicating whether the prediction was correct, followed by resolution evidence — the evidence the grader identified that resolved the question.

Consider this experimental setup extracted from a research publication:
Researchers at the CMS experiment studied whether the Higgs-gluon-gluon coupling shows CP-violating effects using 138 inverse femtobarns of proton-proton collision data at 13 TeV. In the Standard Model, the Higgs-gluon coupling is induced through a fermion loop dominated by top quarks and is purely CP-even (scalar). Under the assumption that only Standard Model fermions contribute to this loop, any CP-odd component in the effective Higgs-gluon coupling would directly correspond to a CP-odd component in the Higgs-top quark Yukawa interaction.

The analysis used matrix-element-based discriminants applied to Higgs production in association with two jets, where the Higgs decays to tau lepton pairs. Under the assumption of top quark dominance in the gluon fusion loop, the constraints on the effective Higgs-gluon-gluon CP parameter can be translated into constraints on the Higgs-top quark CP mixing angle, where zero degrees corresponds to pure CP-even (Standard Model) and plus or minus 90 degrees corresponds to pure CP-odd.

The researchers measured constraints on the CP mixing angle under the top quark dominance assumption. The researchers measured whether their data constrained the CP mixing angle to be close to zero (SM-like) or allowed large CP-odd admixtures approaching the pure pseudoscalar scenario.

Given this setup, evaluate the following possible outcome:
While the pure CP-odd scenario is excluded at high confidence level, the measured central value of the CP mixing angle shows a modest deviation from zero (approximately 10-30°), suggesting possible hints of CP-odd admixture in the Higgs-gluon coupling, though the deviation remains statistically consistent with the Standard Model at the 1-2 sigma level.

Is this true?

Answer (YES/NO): YES